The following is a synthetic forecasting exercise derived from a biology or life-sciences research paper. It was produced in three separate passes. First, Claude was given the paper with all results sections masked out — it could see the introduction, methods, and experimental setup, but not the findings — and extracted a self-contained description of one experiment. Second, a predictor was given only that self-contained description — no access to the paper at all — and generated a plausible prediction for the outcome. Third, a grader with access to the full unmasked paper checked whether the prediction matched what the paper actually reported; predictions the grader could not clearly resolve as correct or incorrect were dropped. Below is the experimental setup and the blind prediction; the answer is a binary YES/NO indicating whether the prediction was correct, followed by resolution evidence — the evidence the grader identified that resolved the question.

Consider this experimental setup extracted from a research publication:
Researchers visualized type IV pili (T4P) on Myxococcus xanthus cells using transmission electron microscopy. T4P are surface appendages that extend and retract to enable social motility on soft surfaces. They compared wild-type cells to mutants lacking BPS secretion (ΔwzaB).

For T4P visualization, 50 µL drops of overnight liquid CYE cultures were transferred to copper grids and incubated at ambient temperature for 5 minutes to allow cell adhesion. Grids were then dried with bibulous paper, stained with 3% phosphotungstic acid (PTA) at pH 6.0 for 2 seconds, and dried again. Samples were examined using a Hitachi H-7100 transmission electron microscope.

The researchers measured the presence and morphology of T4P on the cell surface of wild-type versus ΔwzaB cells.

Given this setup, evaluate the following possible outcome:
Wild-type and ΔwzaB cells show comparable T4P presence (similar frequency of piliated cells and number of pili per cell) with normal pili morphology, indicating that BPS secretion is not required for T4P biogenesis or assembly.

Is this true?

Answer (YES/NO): NO